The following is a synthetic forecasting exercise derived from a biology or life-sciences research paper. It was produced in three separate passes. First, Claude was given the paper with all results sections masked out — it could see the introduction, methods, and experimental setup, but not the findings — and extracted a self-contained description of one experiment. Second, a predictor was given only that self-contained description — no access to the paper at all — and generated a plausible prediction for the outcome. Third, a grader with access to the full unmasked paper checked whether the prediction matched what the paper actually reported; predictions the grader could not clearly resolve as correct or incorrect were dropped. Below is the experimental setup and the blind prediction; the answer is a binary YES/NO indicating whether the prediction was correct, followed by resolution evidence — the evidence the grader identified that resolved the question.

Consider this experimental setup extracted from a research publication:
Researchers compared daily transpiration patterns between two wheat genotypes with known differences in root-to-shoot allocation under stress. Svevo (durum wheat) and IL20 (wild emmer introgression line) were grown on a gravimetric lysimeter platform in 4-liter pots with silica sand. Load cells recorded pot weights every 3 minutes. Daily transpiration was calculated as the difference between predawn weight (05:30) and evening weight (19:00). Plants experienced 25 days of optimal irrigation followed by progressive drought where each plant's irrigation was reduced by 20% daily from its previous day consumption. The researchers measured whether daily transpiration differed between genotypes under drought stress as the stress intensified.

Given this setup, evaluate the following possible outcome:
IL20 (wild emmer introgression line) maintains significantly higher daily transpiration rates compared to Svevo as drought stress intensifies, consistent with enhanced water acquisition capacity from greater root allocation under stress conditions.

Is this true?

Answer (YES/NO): YES